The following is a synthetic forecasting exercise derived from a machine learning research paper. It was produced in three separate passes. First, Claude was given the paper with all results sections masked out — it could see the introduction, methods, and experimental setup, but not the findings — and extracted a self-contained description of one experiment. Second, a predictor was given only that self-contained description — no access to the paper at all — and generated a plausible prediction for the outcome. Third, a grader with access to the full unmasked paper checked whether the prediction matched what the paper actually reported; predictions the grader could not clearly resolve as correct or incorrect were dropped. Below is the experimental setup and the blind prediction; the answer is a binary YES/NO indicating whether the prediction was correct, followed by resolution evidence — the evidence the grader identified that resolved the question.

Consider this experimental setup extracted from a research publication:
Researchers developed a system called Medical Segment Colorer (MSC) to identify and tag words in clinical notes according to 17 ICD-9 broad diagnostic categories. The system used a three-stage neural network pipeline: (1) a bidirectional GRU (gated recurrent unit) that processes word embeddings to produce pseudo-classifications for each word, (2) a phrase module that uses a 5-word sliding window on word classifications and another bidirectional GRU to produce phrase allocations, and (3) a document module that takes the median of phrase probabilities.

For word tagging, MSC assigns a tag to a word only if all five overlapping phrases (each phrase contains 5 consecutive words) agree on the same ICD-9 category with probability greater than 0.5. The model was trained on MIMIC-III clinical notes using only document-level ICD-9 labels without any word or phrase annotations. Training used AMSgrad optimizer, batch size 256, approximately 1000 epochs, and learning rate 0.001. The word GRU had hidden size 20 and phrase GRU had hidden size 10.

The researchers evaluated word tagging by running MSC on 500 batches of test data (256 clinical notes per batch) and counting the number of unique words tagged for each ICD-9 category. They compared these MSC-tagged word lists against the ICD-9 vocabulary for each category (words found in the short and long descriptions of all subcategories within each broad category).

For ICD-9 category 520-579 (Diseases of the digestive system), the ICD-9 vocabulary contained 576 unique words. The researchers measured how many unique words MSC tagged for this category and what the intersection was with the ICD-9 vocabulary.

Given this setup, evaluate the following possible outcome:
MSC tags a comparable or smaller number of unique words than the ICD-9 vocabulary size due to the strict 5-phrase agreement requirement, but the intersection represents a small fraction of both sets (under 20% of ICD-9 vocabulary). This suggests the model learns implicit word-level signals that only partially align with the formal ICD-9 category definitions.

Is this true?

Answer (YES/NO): NO